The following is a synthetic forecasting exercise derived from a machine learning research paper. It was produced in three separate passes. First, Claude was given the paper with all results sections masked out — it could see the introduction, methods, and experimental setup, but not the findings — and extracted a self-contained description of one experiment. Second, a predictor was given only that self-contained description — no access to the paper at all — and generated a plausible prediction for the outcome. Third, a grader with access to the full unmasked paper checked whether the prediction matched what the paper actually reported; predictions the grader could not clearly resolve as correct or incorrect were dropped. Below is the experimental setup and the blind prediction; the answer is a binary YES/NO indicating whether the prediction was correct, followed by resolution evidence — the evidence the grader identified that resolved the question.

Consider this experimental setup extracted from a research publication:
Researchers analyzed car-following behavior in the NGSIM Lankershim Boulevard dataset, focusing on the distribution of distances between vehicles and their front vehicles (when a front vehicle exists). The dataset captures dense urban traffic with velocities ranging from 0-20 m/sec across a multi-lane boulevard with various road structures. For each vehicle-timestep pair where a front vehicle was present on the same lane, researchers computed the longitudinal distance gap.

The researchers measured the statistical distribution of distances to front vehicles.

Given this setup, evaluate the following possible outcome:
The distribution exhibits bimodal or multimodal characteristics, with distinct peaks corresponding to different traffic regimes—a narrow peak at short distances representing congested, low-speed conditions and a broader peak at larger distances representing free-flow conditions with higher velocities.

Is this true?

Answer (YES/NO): NO